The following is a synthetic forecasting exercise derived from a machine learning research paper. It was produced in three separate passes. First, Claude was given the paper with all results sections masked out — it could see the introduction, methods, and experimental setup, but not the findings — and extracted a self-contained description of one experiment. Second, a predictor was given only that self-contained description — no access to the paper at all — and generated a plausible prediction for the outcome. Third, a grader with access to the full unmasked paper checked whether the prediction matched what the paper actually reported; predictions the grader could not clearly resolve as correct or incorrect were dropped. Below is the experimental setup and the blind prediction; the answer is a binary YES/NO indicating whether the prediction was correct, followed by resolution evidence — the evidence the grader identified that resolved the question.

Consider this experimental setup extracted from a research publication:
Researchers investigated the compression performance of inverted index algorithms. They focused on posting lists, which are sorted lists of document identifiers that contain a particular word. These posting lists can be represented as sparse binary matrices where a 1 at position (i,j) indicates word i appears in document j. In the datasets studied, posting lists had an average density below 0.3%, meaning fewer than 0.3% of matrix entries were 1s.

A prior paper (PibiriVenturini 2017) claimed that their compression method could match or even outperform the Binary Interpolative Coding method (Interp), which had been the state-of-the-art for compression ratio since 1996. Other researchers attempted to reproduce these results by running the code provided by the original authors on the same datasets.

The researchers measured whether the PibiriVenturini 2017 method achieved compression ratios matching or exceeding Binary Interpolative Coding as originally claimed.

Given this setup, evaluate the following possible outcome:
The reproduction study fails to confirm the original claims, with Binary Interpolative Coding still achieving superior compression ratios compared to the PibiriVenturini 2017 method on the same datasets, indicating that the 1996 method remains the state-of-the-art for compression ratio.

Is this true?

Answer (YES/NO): YES